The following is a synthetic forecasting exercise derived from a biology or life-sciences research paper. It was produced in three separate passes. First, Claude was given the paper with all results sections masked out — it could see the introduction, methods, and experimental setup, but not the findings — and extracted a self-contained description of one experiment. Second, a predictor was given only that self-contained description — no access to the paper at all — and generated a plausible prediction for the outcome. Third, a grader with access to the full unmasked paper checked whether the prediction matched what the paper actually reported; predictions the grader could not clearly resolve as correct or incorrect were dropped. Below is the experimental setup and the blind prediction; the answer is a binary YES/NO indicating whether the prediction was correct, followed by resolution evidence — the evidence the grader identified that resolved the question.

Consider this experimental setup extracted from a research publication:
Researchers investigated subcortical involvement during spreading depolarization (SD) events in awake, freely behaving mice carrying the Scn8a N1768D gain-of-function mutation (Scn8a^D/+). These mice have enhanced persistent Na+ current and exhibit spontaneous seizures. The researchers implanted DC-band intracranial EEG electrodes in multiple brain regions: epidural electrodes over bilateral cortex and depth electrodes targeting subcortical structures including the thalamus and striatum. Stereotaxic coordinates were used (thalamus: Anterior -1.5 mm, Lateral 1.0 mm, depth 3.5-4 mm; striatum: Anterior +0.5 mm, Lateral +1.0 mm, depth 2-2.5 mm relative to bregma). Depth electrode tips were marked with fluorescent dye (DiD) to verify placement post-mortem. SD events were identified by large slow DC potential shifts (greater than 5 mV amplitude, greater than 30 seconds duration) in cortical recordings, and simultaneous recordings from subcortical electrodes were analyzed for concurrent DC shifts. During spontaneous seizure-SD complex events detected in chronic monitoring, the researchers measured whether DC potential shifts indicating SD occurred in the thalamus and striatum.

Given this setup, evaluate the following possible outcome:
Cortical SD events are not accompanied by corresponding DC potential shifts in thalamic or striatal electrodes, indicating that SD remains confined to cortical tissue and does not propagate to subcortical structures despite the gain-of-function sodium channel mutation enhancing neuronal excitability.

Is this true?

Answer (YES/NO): NO